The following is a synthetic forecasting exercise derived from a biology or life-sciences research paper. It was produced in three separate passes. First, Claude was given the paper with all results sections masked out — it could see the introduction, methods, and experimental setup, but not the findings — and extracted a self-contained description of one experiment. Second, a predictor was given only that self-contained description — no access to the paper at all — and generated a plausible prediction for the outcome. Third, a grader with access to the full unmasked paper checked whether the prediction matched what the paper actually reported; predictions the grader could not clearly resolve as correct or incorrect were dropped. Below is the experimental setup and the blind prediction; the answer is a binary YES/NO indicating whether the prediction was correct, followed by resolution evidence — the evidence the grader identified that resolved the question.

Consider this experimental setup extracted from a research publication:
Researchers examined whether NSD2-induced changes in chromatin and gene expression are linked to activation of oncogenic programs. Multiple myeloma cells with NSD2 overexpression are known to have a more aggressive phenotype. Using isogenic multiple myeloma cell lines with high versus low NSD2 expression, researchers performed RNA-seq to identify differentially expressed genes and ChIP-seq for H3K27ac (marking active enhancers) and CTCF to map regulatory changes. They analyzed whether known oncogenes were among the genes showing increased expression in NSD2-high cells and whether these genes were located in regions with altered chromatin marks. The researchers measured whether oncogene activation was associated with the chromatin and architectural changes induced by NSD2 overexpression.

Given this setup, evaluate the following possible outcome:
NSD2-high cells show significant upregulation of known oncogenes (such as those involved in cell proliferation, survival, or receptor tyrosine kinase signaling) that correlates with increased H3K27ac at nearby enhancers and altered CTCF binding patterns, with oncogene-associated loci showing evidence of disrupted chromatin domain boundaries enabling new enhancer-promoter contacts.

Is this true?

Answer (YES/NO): NO